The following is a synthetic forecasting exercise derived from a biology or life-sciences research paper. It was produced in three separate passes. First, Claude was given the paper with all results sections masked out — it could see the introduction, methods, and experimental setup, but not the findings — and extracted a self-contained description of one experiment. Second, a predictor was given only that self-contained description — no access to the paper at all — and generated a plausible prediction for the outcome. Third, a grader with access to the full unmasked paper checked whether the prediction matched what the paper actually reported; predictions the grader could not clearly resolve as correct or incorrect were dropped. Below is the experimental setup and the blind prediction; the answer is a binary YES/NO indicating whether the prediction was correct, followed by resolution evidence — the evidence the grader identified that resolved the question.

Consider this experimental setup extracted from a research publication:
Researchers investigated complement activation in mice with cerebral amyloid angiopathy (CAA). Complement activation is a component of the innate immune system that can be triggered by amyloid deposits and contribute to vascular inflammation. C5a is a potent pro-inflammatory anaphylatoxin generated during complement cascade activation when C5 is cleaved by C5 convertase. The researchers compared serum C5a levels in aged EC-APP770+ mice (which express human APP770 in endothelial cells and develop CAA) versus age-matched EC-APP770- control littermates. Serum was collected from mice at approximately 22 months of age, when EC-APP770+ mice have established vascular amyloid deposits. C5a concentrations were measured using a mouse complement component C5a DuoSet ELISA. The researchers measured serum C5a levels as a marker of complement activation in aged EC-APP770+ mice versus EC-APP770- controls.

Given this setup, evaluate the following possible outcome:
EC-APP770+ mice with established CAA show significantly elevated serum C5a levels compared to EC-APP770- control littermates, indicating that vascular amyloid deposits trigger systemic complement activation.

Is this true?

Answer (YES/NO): YES